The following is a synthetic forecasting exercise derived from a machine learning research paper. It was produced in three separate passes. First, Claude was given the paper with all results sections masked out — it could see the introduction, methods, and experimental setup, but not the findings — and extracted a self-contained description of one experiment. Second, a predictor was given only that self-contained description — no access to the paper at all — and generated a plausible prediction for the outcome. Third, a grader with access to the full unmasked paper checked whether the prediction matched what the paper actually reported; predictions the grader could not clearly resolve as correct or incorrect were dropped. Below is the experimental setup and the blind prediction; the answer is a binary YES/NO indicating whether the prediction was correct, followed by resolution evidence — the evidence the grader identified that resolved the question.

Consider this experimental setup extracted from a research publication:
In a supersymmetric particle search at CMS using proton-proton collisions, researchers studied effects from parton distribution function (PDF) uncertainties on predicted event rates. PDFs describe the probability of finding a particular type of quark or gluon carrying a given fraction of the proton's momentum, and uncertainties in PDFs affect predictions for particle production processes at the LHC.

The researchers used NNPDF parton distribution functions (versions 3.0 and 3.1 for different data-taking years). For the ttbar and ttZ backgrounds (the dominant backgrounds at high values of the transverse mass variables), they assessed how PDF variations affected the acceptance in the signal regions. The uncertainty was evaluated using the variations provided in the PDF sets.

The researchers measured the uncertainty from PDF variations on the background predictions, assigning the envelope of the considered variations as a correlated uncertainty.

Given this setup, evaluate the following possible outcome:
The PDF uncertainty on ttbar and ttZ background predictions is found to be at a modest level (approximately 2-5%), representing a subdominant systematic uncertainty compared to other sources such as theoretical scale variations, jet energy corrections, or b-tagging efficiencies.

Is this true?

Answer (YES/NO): YES